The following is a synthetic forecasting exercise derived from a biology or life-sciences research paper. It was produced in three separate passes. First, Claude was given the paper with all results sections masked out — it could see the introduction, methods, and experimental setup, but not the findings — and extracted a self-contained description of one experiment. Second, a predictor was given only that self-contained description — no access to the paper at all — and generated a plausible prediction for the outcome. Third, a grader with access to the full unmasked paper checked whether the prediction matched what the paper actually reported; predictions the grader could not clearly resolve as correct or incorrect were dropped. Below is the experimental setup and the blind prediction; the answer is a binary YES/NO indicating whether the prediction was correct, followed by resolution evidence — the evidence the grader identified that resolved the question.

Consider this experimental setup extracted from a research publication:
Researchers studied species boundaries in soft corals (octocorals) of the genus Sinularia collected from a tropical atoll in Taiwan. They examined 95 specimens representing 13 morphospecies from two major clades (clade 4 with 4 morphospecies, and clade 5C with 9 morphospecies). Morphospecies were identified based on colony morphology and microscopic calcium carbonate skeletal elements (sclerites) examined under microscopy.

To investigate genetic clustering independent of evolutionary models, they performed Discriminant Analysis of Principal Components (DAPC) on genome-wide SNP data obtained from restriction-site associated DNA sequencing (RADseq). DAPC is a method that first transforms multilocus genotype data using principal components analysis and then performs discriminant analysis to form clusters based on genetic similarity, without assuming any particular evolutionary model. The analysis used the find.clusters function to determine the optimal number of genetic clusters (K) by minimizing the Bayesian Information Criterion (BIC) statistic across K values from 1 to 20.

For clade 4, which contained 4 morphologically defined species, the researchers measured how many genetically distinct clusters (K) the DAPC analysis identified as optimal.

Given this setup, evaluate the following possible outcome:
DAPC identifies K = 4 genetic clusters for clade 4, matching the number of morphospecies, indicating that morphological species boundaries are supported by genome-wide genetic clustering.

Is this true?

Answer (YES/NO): YES